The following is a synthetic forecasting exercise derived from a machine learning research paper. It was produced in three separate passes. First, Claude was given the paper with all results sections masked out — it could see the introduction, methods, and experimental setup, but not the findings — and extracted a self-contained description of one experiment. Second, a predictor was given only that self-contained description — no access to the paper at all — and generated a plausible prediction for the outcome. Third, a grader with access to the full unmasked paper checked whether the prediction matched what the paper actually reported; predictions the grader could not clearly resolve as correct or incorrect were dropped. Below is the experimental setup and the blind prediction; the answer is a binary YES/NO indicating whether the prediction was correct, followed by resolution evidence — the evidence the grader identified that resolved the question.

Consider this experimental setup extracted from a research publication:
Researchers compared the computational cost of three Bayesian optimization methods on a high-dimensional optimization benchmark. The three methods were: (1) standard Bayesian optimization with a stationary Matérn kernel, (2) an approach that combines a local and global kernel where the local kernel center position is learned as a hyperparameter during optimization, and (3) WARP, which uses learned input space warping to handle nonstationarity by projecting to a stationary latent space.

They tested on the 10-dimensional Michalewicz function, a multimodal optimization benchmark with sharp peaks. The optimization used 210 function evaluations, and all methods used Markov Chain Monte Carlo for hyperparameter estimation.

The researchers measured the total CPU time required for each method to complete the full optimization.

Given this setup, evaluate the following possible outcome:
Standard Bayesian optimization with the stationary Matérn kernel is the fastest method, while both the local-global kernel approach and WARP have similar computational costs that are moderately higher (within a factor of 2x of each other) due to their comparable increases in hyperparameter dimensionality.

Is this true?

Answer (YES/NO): NO